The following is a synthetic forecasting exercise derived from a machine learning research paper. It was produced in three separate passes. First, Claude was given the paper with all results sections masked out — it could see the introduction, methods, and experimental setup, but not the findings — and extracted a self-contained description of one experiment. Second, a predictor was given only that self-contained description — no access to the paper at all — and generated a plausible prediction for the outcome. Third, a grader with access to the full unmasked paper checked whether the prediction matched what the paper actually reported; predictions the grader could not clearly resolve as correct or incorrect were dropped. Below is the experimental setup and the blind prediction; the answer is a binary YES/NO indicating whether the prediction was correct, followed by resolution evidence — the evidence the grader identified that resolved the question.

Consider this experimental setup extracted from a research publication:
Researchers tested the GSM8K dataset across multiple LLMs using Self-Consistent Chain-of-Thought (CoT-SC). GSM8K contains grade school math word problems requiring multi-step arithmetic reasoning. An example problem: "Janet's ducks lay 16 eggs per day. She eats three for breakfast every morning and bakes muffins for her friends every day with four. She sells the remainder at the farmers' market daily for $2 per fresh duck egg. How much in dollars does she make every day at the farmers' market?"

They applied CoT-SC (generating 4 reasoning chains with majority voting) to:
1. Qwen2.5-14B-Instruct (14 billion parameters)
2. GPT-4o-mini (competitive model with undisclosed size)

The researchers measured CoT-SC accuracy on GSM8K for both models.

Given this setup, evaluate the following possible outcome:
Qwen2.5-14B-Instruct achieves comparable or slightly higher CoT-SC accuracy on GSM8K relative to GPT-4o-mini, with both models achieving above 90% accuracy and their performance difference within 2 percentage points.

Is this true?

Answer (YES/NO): YES